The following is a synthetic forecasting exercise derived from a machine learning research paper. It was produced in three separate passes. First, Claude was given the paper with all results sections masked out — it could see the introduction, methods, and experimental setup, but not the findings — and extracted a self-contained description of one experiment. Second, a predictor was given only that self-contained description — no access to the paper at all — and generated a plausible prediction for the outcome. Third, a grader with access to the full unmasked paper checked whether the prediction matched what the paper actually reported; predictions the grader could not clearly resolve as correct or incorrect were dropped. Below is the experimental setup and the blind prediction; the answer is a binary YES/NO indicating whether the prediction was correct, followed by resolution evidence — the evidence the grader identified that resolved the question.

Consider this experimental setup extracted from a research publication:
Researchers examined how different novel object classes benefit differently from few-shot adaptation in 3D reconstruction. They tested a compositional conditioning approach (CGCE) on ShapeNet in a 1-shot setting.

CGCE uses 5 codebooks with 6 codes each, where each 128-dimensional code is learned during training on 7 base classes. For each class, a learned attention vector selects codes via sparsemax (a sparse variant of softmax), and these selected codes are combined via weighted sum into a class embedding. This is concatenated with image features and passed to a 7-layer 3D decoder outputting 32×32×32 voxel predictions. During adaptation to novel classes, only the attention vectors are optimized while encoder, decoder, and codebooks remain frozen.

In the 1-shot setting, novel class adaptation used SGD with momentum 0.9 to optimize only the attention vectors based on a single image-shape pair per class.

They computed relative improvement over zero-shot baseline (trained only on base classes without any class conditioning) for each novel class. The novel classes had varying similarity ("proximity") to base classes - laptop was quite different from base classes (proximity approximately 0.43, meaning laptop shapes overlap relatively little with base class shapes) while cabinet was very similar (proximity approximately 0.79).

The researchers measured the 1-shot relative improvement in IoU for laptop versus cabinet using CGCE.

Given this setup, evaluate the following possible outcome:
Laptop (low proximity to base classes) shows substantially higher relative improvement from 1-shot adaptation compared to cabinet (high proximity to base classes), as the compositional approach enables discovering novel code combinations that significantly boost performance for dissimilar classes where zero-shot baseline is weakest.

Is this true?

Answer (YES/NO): YES